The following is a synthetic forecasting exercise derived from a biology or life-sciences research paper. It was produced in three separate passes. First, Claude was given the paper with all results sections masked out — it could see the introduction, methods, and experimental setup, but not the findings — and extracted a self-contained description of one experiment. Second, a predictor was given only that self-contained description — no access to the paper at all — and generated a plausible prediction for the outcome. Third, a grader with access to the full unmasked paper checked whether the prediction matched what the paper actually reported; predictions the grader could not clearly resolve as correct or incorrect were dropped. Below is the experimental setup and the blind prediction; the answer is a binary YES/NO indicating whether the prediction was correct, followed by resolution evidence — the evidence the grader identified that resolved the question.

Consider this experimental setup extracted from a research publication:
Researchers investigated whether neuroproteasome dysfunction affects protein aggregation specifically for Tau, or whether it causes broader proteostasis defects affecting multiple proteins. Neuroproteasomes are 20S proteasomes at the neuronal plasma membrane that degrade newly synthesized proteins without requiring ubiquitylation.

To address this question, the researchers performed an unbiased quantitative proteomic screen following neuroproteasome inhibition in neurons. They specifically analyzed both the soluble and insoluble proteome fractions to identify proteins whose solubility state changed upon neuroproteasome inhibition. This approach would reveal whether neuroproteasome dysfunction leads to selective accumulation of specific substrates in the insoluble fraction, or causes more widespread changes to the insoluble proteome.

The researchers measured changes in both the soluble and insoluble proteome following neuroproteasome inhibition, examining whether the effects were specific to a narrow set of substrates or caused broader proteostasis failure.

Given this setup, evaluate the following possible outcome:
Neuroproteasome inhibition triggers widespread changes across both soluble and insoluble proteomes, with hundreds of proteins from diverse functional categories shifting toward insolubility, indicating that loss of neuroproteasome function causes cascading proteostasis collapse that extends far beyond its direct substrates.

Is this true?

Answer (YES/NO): NO